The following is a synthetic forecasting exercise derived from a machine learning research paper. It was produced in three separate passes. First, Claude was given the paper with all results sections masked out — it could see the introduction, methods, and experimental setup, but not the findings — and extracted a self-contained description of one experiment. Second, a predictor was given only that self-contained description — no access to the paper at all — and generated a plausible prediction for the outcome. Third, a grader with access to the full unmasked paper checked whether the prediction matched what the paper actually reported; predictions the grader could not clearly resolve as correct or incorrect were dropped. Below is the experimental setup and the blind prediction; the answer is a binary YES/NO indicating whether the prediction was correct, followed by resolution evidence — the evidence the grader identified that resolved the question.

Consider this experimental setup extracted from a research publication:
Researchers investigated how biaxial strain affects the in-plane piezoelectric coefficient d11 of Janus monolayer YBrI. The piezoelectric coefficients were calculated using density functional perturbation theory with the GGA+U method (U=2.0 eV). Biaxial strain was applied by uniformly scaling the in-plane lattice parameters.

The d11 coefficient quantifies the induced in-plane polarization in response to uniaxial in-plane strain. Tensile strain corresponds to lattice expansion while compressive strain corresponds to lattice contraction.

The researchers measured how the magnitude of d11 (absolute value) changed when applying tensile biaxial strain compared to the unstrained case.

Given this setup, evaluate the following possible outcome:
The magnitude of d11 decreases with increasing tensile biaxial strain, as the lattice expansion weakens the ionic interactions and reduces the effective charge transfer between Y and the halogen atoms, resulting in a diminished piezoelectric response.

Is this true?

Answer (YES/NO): NO